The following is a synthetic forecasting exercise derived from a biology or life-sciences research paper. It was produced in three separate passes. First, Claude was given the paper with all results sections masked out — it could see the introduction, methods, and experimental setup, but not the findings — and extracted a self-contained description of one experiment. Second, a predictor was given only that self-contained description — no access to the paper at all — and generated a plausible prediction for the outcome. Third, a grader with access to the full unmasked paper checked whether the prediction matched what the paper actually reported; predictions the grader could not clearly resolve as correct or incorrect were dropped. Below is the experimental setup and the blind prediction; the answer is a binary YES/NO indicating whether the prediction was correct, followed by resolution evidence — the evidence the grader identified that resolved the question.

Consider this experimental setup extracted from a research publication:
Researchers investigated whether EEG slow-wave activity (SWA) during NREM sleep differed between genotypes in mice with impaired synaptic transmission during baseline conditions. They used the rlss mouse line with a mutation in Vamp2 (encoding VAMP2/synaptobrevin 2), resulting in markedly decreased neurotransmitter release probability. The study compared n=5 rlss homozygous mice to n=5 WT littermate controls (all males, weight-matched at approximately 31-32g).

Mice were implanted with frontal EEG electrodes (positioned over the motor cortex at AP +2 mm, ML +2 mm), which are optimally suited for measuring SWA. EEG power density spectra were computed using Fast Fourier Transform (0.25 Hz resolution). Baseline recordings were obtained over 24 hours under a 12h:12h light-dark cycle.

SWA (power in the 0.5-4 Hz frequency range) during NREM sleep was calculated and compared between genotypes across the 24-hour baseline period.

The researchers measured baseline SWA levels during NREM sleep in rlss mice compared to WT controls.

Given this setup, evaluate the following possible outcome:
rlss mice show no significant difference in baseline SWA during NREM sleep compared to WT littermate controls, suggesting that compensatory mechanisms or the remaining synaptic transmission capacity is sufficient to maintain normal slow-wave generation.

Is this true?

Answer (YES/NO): NO